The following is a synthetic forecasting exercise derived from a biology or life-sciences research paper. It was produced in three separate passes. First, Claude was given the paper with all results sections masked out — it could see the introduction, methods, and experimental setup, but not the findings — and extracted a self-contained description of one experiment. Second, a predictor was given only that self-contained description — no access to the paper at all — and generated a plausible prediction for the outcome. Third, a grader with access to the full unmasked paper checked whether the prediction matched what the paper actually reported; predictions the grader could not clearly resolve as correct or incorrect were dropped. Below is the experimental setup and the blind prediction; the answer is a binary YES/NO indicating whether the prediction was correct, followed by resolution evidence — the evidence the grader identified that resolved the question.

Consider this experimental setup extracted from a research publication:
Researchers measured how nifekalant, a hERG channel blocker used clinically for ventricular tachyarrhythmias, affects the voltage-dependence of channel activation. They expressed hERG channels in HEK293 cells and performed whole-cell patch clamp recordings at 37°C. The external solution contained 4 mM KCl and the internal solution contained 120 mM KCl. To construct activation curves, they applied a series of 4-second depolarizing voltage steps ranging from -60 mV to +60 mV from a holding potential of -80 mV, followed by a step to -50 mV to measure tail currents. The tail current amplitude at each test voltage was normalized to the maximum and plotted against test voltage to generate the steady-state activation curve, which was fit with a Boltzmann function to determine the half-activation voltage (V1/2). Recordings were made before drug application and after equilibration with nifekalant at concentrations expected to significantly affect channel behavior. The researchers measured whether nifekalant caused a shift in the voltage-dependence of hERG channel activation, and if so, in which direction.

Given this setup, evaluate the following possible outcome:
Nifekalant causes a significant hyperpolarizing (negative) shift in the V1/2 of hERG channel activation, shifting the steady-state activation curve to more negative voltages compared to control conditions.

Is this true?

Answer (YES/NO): YES